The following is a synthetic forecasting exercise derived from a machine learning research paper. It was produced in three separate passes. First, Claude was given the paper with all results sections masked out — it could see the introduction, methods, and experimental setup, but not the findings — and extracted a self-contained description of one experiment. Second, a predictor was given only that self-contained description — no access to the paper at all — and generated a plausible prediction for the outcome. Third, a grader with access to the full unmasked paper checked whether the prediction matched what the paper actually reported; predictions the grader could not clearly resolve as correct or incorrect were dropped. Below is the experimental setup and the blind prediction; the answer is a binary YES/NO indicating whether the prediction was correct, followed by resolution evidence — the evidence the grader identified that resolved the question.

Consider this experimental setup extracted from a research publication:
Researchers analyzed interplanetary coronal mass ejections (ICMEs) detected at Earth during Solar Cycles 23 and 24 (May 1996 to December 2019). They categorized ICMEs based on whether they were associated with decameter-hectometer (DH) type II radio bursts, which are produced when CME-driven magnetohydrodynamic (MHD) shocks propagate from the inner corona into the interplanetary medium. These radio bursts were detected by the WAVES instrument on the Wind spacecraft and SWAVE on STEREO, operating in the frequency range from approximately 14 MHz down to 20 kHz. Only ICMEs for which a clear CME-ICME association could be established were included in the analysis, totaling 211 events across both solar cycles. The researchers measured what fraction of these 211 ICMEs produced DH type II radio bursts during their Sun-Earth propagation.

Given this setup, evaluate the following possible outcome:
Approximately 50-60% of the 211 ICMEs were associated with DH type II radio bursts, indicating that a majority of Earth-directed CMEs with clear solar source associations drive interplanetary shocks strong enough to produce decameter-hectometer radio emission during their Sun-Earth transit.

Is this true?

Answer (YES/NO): NO